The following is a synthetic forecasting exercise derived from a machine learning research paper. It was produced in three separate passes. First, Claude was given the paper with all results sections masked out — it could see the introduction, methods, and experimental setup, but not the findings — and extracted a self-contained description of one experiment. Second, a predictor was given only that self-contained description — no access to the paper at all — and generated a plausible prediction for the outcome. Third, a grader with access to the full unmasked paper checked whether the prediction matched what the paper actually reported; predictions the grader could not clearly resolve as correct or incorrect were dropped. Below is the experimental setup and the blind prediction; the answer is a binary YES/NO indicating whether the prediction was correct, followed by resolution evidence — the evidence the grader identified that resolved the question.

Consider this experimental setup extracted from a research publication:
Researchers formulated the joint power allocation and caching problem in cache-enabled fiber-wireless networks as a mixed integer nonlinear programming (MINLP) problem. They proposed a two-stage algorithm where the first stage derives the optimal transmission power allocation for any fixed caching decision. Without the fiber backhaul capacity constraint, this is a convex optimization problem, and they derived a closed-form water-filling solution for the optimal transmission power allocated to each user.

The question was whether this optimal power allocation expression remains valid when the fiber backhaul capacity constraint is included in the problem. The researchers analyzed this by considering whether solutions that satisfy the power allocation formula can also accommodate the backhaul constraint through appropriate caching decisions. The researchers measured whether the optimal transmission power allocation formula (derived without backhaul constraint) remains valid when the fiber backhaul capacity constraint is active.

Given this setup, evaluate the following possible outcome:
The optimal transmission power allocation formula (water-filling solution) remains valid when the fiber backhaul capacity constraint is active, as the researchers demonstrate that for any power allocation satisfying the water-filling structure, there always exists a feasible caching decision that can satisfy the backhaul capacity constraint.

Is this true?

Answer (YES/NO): YES